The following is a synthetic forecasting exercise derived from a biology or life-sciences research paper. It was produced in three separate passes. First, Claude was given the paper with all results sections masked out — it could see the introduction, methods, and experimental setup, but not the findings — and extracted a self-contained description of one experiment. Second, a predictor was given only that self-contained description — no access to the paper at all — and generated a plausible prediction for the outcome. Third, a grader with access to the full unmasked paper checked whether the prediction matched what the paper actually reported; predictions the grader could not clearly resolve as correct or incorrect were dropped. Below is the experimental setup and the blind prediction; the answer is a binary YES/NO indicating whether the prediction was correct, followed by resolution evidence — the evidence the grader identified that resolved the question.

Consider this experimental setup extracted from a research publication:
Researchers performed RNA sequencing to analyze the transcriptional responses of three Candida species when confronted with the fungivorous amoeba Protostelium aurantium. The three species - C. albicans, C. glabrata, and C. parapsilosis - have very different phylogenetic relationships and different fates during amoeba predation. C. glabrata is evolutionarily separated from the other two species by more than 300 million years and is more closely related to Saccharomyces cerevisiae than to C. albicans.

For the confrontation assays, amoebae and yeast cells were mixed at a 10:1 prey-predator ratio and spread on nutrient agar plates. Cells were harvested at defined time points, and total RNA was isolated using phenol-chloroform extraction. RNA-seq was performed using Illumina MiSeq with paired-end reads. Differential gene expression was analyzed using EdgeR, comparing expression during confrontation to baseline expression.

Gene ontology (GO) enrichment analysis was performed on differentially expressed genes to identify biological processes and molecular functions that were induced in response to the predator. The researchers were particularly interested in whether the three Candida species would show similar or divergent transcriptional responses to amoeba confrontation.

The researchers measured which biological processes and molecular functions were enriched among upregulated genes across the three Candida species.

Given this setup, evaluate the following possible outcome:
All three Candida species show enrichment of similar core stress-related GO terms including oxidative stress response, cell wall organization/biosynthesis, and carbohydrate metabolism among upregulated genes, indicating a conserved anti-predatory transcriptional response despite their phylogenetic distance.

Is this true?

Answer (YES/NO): NO